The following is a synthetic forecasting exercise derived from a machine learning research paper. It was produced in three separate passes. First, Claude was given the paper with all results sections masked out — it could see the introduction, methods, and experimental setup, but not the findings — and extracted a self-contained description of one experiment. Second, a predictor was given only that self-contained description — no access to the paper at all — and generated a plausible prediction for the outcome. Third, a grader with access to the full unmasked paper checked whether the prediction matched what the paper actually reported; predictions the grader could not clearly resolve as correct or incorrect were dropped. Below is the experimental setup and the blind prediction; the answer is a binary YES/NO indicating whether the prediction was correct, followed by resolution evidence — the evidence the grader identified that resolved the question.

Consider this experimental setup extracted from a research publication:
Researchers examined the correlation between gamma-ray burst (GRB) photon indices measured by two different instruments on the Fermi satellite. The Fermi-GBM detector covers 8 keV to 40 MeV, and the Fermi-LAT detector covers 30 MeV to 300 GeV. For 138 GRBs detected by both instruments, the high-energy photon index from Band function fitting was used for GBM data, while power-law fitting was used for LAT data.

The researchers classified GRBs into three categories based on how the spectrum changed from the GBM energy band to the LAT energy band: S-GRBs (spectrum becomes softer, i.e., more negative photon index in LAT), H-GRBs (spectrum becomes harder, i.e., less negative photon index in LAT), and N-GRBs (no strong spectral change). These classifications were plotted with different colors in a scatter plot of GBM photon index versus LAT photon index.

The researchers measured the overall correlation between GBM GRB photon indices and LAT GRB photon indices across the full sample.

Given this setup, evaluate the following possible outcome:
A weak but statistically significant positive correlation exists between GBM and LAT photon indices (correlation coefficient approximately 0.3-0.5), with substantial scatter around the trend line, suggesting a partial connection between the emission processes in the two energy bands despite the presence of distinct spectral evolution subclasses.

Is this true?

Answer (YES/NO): NO